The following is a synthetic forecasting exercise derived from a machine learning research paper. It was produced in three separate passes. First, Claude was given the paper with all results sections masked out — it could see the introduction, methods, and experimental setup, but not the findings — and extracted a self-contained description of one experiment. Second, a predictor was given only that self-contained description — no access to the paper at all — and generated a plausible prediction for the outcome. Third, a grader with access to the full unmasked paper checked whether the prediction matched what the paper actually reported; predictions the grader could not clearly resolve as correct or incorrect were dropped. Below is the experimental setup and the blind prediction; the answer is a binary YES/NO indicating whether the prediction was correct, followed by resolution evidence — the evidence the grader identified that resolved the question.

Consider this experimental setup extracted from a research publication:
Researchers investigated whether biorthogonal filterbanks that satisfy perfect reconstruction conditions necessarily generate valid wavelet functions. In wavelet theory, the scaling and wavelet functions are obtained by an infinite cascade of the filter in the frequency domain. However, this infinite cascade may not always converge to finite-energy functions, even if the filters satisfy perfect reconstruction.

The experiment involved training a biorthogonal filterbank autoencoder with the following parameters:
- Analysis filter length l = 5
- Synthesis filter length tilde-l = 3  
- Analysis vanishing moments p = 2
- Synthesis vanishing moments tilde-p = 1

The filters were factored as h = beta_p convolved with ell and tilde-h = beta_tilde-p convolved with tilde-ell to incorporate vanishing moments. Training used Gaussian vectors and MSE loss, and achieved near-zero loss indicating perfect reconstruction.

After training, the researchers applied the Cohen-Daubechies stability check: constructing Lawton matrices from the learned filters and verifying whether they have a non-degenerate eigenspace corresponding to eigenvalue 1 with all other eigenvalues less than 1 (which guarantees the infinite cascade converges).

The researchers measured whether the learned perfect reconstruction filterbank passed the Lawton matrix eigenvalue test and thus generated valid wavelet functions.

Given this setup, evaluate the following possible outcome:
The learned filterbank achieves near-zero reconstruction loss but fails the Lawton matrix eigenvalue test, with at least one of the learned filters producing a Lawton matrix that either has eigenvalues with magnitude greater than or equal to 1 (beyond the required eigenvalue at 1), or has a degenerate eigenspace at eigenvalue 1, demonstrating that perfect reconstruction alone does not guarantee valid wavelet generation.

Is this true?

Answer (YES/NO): NO